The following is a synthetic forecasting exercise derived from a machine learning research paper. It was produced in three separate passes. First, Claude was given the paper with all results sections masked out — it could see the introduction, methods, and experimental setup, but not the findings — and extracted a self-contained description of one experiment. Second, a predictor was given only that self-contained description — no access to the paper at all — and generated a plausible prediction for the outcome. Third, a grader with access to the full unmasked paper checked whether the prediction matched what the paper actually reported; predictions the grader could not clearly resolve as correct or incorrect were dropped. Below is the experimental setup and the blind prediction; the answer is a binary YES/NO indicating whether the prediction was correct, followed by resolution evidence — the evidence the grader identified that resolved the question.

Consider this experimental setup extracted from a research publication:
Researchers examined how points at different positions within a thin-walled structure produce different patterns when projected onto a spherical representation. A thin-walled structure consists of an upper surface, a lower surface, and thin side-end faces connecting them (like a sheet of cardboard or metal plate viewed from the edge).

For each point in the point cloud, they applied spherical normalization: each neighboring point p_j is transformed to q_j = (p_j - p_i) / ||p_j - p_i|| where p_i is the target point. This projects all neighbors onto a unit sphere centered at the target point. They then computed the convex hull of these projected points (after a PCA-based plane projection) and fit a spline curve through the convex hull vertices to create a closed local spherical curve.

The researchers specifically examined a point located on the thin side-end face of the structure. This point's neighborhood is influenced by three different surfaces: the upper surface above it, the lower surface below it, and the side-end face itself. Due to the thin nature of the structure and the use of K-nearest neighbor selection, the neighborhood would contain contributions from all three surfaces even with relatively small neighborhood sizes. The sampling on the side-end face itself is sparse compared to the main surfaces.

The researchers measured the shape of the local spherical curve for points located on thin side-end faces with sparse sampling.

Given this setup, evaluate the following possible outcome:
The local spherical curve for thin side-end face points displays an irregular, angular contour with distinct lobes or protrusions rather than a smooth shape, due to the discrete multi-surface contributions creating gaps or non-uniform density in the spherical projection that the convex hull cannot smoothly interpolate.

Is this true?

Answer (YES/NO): NO